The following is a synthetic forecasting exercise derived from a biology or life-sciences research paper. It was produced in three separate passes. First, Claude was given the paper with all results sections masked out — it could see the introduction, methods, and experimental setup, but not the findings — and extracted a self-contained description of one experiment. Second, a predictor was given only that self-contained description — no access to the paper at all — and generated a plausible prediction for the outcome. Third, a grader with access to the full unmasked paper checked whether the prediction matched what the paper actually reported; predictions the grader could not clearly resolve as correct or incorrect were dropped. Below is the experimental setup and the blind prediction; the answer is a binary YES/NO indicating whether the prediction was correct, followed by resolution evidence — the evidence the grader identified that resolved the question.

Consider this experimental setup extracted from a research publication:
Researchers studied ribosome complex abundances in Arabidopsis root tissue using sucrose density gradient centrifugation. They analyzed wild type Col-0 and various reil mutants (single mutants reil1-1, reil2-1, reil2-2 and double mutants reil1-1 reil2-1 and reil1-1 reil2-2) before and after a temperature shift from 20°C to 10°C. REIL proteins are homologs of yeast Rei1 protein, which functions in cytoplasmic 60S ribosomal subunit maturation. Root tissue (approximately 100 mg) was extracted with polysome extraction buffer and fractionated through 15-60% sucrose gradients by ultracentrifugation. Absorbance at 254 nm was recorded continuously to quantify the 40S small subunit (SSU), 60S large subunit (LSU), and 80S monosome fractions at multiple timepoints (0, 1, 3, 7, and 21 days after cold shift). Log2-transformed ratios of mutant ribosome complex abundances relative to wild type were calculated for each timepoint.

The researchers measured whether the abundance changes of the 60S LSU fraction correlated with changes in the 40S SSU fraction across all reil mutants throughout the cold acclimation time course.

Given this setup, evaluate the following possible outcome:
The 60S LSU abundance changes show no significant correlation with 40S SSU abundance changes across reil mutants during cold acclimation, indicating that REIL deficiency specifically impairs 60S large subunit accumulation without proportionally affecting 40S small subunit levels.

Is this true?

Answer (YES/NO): NO